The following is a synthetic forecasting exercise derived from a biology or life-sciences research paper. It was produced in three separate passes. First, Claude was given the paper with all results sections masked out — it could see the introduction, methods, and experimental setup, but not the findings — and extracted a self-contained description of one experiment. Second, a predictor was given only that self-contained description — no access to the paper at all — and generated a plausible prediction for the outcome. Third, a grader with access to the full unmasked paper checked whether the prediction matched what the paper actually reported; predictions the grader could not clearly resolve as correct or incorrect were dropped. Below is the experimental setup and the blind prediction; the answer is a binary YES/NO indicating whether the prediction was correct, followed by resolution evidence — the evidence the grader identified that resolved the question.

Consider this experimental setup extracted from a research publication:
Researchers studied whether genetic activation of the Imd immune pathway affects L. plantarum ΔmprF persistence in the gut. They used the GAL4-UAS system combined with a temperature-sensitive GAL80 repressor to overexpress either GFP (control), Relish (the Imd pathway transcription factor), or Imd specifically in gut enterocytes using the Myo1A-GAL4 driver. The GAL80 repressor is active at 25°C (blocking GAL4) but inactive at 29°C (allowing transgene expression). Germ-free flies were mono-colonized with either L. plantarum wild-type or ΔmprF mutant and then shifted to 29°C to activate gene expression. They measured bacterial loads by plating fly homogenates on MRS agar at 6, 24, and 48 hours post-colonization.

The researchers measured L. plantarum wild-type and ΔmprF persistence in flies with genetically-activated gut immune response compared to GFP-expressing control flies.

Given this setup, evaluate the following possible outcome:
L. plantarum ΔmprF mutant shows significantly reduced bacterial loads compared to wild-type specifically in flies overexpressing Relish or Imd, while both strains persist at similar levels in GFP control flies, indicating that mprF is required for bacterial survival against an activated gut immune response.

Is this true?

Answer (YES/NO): YES